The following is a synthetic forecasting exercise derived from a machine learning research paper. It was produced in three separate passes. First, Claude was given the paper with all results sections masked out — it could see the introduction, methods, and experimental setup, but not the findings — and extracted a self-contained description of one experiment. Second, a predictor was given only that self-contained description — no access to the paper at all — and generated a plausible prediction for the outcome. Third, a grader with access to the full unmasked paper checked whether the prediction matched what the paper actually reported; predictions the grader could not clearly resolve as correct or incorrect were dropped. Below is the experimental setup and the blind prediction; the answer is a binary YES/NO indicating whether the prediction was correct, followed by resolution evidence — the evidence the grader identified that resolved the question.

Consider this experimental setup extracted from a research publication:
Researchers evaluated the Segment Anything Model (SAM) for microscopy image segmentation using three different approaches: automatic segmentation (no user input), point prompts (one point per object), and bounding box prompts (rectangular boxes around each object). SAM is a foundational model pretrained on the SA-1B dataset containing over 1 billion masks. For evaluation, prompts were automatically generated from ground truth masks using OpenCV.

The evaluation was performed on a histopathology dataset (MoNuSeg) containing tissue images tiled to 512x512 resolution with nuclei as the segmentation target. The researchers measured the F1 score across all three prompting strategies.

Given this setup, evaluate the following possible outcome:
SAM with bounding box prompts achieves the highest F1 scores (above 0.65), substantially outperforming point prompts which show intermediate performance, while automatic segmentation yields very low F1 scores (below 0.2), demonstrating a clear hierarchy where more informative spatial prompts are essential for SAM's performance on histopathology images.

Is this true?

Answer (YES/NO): NO